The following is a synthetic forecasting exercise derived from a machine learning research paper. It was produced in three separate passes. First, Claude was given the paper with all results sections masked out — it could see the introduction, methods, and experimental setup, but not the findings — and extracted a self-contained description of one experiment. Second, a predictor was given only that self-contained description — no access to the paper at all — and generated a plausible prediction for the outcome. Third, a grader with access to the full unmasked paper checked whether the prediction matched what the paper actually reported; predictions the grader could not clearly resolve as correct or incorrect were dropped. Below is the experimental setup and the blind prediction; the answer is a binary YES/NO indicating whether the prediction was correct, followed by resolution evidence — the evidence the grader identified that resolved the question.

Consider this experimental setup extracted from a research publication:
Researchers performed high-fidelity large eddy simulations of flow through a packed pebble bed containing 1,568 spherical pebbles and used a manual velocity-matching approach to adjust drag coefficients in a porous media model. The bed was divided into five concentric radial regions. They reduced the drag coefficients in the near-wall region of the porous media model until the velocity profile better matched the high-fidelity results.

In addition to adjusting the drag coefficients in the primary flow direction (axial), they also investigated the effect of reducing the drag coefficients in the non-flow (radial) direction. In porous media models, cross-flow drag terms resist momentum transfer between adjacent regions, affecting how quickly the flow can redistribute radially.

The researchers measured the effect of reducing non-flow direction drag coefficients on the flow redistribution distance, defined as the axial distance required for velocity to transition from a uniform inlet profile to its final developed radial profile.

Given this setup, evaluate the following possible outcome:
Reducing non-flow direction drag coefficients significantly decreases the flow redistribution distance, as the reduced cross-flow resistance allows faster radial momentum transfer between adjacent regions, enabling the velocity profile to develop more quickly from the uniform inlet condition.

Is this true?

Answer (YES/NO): YES